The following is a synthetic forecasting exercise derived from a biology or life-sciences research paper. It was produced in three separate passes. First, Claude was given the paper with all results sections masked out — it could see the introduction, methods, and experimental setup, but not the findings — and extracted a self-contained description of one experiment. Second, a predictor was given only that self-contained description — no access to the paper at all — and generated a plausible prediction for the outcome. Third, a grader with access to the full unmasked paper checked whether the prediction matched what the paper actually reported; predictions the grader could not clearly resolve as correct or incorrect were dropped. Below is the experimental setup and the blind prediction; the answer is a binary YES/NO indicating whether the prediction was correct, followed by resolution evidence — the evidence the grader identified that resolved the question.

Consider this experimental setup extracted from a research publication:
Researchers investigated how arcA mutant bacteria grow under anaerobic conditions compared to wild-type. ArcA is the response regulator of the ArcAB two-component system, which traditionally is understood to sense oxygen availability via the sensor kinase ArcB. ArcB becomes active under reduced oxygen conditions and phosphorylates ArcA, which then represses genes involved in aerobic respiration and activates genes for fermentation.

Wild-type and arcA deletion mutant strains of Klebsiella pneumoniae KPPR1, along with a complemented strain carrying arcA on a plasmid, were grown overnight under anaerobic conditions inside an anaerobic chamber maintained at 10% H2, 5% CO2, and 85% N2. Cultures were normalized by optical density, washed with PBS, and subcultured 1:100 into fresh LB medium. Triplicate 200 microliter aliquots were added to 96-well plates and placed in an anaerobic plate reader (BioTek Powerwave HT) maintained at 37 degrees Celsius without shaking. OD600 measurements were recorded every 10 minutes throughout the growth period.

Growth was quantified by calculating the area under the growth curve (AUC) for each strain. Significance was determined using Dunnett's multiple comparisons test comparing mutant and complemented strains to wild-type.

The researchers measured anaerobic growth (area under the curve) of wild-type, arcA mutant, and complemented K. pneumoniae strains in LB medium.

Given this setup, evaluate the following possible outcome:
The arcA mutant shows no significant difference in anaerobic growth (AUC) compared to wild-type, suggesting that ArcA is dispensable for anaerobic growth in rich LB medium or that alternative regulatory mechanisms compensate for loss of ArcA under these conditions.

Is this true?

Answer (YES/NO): NO